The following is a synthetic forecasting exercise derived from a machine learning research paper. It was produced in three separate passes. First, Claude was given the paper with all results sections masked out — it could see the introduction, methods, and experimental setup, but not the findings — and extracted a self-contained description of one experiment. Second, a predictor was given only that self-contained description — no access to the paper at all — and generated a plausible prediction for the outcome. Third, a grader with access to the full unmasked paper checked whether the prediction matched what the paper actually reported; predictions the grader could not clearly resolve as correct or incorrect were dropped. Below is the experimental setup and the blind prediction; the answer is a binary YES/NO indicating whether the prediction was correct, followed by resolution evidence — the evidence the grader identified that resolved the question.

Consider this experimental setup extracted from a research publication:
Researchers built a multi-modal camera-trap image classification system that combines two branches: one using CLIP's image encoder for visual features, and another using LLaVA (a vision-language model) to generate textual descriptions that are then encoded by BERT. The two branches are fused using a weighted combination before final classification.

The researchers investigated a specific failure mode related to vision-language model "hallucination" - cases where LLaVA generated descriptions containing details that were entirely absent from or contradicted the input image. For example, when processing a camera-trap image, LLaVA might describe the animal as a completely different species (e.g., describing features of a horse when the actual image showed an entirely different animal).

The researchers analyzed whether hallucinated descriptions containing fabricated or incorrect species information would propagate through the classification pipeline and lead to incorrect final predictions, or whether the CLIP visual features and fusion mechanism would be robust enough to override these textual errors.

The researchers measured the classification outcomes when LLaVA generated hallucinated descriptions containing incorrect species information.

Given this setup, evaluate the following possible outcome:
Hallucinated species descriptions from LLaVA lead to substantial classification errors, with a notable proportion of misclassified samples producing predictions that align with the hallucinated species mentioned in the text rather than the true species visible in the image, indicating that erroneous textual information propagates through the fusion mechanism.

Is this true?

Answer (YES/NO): NO